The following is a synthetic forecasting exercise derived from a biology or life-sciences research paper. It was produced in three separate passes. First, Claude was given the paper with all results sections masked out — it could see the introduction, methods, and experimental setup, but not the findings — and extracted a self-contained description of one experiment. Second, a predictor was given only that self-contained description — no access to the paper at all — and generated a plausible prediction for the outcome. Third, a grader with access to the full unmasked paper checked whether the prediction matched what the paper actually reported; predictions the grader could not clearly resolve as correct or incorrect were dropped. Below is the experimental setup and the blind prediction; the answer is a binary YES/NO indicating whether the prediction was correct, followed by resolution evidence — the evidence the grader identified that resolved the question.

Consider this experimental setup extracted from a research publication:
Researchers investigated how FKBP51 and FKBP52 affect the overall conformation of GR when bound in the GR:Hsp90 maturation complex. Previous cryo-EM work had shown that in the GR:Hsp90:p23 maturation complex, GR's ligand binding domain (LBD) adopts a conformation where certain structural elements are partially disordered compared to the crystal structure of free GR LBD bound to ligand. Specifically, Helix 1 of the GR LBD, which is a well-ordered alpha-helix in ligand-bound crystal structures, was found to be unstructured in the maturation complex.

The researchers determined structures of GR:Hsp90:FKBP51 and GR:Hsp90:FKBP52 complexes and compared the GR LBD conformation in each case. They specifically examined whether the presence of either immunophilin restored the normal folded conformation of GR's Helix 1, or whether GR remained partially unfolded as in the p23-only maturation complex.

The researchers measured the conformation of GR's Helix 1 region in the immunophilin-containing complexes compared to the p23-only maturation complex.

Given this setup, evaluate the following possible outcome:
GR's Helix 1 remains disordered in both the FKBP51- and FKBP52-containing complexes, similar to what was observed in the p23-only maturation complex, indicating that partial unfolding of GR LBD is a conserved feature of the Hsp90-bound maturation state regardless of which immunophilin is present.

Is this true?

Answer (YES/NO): NO